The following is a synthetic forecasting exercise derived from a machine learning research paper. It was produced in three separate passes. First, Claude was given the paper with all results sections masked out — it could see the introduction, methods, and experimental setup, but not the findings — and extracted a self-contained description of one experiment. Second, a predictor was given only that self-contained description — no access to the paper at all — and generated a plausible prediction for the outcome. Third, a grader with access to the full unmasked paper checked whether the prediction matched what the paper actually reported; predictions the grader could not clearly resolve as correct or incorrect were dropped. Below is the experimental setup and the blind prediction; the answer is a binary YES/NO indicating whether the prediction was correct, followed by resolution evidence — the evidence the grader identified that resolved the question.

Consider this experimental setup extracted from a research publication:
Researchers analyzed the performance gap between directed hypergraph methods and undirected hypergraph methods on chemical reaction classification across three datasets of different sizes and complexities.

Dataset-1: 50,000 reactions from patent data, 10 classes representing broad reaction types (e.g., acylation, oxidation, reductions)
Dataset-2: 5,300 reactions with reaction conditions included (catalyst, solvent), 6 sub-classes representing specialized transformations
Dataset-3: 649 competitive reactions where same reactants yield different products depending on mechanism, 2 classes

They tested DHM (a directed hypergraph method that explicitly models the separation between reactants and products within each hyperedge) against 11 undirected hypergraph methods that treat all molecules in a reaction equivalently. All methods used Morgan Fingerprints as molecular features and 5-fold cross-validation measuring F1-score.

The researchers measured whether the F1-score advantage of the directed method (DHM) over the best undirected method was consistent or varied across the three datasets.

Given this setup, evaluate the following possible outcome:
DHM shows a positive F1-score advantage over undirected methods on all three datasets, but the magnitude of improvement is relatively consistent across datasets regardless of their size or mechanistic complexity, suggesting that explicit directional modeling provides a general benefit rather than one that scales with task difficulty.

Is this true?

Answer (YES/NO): NO